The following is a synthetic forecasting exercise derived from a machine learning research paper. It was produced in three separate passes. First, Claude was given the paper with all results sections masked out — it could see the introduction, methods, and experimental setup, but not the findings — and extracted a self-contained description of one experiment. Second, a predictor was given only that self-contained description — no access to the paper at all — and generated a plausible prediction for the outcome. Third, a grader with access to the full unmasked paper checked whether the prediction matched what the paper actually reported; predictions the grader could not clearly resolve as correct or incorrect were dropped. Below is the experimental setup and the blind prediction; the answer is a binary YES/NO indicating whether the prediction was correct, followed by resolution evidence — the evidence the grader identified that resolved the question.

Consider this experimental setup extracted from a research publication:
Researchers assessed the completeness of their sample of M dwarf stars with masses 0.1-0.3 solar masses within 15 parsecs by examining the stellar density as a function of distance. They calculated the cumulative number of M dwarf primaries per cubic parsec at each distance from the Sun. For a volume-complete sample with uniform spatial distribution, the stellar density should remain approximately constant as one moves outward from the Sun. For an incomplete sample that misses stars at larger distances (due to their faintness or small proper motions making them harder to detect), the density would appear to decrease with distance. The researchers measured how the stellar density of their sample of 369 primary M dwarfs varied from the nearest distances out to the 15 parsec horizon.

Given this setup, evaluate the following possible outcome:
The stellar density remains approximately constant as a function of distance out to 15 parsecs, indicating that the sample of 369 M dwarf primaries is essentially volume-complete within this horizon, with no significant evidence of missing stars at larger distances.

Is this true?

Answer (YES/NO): YES